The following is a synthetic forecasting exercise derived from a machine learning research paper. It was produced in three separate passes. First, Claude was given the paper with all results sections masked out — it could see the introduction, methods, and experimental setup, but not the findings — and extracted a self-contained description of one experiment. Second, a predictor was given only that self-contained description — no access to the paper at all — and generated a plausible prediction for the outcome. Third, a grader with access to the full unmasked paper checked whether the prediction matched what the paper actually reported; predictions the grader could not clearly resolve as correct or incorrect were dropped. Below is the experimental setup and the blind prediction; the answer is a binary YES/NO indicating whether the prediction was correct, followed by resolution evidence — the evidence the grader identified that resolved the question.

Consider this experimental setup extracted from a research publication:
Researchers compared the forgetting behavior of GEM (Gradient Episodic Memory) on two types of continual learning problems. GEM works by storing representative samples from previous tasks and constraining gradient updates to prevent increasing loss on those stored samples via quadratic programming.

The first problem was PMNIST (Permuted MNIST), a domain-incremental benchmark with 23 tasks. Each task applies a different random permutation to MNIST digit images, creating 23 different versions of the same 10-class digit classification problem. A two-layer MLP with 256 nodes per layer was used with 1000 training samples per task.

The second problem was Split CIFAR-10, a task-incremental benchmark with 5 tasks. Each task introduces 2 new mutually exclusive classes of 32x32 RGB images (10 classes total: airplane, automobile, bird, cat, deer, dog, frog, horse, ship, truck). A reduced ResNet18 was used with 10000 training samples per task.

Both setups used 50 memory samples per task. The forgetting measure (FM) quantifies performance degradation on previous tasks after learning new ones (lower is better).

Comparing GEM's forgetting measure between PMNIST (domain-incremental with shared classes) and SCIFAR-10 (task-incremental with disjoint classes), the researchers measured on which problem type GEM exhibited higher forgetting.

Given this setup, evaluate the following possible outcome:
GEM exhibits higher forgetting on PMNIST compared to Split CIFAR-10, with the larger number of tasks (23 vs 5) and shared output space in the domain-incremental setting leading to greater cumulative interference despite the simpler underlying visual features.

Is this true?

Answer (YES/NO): NO